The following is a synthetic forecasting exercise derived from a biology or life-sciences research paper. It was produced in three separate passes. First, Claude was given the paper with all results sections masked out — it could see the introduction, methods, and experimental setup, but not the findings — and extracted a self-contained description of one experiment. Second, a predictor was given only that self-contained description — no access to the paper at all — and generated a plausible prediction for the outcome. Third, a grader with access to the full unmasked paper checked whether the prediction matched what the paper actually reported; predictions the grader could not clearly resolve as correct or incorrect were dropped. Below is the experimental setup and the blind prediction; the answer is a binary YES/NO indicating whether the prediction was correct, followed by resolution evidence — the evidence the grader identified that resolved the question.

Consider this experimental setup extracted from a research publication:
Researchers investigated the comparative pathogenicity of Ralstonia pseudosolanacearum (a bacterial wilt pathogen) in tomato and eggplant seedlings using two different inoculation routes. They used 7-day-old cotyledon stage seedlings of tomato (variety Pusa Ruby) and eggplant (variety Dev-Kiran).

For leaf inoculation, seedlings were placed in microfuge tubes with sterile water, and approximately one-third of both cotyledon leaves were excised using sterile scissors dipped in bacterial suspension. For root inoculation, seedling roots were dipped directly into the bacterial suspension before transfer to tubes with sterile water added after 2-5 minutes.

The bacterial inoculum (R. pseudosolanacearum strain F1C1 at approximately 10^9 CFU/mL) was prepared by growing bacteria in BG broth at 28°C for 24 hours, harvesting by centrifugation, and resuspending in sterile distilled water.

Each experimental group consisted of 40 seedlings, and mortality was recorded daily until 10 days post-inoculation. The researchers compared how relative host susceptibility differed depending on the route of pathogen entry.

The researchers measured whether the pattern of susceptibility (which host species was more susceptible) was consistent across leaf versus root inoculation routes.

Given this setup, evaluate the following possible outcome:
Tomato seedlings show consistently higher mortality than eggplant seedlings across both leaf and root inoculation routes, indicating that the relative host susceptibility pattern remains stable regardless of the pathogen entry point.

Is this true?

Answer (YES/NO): NO